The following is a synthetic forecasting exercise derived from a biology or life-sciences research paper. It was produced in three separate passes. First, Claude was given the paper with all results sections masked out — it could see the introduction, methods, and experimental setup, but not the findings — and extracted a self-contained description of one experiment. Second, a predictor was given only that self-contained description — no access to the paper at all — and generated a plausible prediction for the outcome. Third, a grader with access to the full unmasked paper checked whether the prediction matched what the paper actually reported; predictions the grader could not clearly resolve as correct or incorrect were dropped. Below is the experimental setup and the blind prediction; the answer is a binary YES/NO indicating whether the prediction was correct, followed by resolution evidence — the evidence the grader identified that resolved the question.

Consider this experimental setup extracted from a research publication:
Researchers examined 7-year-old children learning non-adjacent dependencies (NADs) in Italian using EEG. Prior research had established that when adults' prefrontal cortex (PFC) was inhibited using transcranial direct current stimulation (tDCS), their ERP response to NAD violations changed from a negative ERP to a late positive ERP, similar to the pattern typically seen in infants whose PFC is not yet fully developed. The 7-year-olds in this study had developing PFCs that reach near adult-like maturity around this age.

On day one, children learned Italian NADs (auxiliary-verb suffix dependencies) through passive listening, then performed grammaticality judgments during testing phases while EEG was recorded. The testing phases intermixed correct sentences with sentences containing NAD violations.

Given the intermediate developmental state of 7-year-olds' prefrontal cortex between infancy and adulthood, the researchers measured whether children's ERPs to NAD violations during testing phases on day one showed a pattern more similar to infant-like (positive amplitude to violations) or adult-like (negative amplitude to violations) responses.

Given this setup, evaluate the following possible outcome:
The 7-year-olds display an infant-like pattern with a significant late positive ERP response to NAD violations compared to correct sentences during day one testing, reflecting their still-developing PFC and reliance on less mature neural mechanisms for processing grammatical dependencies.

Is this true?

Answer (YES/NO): YES